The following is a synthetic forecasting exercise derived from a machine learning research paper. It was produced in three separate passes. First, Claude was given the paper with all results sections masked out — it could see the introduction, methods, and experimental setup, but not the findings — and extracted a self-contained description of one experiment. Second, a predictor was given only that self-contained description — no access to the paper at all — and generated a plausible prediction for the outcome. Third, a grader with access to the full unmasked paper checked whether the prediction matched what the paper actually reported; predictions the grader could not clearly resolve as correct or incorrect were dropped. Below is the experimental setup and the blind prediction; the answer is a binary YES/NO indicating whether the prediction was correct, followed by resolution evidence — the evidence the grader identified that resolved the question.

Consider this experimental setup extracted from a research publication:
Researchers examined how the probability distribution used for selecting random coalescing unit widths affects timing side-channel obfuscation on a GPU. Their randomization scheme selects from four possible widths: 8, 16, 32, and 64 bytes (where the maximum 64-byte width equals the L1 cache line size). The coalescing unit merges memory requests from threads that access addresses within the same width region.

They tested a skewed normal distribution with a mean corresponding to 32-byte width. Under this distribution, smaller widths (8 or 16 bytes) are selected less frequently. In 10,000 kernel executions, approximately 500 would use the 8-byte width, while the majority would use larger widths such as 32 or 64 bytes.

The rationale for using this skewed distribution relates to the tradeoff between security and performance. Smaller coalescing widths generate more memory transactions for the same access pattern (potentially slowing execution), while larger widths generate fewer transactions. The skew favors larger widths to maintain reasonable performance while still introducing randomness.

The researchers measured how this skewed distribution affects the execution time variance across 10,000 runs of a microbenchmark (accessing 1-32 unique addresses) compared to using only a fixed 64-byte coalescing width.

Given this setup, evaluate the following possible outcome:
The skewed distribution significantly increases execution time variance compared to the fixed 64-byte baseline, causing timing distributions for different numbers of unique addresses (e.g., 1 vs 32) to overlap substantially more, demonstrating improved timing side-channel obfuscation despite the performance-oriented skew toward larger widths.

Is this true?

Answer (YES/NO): YES